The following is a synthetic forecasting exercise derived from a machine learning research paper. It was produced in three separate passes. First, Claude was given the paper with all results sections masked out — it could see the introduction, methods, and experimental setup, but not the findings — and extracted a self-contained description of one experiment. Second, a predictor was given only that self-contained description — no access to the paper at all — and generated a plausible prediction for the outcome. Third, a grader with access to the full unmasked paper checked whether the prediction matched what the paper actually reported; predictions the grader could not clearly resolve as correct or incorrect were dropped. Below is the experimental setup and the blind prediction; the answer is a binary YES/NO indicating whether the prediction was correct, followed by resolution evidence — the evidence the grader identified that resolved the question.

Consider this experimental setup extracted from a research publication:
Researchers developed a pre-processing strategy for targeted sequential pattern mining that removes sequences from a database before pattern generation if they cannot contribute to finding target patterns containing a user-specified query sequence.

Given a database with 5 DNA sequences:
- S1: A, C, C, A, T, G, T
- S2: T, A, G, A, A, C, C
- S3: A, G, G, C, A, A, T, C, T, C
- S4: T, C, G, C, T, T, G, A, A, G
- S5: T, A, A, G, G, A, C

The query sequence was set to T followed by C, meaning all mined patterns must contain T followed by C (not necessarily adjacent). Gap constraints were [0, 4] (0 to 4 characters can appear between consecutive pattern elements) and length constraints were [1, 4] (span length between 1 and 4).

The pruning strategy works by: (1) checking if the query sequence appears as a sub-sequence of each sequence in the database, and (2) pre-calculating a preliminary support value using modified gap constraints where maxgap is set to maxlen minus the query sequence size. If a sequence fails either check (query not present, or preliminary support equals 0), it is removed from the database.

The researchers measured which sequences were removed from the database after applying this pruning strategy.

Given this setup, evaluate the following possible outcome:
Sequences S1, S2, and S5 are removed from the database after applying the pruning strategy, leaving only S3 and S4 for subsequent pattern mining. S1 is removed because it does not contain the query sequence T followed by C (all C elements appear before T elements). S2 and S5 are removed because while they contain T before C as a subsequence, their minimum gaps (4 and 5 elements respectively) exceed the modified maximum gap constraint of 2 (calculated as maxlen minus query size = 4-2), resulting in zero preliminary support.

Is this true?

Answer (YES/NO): NO